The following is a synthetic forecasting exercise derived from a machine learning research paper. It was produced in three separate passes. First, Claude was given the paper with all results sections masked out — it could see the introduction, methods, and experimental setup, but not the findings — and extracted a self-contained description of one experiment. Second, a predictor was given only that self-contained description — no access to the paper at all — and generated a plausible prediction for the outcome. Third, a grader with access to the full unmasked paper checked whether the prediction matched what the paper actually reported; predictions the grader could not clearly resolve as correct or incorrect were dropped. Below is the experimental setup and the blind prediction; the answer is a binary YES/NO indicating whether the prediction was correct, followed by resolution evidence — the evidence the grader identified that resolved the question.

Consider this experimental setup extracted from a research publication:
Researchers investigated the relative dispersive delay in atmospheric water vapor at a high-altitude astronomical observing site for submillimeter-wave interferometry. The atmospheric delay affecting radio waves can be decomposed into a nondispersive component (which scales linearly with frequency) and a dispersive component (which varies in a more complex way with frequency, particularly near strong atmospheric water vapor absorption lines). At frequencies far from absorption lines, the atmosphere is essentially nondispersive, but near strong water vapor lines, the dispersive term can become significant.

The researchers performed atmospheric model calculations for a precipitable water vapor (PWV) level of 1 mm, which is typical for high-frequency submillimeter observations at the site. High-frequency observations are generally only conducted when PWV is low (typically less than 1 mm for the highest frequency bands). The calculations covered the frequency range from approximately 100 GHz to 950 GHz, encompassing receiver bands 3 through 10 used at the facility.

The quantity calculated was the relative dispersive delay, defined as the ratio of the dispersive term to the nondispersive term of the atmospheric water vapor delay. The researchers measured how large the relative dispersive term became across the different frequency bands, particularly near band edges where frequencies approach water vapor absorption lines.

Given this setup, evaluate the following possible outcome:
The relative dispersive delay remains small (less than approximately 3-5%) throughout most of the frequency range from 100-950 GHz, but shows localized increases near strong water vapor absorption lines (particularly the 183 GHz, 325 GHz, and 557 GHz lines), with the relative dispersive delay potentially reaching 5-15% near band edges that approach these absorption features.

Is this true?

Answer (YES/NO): NO